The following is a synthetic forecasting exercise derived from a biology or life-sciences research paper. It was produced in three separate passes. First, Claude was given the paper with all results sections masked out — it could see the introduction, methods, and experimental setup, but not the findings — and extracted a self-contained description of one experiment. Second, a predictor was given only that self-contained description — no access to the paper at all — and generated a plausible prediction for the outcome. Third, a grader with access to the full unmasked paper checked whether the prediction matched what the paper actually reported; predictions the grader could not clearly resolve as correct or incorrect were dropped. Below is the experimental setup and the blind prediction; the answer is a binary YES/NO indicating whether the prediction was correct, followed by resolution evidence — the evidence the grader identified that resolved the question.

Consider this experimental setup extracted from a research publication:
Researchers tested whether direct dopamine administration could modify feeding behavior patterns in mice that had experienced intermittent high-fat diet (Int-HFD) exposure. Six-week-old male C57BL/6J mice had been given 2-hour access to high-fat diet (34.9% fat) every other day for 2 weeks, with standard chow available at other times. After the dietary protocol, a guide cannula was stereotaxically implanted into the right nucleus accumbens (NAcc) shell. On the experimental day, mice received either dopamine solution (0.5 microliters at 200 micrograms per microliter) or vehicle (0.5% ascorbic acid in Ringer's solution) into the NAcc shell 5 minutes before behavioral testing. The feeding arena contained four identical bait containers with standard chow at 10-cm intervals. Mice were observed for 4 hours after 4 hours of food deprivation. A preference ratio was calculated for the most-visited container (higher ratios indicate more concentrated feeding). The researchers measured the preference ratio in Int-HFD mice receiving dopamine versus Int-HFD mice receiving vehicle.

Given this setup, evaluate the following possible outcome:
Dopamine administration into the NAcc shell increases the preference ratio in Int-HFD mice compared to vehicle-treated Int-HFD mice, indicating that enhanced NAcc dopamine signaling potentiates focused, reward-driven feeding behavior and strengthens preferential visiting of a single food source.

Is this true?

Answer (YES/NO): NO